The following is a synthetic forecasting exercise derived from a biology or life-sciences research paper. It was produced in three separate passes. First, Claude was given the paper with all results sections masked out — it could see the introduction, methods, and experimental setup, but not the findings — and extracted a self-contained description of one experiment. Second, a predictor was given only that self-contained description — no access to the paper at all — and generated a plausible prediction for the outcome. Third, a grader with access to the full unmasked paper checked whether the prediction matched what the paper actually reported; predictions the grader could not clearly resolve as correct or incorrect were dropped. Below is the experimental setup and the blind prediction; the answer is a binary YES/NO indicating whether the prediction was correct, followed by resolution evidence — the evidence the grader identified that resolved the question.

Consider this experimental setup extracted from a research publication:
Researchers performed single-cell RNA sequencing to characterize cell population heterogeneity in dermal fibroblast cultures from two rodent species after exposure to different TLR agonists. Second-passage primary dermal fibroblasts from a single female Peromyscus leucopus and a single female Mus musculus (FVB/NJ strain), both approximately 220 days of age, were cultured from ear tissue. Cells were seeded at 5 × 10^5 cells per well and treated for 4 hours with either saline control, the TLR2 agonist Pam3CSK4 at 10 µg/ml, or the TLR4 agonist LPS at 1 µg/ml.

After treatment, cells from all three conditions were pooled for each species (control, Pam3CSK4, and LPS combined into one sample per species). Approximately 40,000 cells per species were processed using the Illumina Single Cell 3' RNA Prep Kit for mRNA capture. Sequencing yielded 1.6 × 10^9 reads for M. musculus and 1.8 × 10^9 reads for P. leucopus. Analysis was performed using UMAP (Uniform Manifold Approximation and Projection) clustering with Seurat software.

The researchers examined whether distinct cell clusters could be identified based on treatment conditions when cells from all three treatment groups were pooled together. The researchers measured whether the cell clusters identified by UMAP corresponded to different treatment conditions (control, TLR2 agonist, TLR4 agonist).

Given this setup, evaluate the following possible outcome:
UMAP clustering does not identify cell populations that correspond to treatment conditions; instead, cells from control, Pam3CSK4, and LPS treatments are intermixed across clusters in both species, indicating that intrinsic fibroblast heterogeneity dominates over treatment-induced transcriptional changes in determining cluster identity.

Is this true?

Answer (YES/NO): NO